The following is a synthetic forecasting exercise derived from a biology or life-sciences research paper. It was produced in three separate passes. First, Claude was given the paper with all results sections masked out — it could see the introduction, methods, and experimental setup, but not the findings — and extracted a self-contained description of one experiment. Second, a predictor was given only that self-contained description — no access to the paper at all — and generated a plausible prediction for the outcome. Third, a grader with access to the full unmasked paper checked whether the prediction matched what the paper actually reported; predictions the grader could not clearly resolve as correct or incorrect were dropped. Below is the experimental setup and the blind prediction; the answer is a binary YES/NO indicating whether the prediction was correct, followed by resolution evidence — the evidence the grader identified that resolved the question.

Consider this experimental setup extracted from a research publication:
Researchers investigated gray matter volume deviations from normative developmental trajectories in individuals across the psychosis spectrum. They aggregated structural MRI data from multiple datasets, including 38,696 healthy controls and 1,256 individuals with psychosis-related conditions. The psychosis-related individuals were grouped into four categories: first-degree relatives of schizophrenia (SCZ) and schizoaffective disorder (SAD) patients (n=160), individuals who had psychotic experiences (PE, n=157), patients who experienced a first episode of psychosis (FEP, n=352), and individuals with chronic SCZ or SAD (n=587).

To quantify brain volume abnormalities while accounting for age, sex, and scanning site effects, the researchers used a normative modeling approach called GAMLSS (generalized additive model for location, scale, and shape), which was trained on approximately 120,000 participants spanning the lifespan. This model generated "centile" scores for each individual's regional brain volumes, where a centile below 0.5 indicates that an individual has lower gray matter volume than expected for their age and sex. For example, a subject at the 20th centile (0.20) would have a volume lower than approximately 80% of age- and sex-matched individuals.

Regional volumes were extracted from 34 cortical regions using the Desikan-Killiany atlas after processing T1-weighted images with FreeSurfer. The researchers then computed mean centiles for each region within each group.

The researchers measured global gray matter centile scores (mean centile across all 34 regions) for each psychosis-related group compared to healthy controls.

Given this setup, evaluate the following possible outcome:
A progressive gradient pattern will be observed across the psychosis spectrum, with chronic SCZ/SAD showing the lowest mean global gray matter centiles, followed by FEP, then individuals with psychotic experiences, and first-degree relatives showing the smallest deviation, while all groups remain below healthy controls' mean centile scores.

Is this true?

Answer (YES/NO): NO